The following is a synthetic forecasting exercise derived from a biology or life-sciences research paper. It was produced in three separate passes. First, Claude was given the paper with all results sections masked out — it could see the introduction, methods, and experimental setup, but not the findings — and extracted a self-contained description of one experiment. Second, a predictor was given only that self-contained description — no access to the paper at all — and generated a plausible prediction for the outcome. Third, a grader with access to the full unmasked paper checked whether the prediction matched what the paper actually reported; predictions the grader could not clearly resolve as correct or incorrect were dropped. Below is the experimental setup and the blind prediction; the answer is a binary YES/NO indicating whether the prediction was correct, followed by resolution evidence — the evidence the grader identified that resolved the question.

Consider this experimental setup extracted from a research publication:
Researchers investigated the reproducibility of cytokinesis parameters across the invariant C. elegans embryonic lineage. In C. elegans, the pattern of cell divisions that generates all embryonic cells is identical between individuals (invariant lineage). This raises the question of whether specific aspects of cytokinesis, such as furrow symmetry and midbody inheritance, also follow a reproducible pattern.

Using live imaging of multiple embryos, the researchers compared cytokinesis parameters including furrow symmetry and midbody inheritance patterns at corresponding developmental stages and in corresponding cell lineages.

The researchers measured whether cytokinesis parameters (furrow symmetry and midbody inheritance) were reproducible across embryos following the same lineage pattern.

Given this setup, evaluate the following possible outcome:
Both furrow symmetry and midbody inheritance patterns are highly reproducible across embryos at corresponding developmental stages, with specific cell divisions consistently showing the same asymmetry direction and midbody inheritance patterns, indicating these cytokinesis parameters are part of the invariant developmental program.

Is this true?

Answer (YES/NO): YES